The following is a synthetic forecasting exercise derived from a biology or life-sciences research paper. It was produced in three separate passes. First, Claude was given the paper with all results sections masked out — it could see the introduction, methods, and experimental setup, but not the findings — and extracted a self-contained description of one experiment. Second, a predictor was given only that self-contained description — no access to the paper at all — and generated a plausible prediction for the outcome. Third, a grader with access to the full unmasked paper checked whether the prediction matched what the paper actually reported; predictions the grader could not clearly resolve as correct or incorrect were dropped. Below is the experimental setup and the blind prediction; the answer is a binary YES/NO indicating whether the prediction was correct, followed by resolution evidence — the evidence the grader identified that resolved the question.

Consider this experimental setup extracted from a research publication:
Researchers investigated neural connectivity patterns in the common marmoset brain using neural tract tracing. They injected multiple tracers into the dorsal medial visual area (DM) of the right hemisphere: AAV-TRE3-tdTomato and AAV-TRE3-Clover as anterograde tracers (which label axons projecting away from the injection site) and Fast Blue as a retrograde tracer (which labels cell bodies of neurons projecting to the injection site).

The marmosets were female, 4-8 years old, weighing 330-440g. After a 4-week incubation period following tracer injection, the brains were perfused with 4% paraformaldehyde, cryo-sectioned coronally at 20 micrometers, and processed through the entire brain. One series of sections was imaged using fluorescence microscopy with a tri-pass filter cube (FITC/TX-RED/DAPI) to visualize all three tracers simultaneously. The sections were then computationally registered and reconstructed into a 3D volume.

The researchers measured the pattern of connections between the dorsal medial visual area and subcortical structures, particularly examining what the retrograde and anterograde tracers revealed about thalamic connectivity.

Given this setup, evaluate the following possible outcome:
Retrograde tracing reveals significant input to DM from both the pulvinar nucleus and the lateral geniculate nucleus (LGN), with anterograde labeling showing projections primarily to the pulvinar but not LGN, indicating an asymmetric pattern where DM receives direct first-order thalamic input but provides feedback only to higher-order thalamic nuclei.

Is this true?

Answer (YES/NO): NO